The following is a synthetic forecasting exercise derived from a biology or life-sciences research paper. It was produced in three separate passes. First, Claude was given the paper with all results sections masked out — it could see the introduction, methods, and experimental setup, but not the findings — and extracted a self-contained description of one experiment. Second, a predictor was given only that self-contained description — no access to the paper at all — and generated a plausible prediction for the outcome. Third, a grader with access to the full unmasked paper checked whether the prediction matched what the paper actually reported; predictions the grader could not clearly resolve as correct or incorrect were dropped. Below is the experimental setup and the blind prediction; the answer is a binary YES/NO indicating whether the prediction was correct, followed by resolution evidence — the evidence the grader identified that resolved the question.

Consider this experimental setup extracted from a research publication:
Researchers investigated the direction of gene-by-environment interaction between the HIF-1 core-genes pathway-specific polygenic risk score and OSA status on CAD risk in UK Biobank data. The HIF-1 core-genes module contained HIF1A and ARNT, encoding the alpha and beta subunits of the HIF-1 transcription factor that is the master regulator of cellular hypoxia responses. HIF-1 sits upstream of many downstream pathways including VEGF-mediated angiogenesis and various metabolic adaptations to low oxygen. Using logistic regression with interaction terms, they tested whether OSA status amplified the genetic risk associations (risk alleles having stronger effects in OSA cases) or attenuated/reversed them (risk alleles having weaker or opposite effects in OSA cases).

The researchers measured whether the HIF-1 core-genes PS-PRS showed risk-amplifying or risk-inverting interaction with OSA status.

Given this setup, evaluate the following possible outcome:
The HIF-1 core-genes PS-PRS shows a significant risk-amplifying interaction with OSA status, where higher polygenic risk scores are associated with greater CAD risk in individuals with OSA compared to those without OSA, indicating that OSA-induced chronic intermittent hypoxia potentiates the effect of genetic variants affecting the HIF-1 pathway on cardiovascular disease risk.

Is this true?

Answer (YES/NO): NO